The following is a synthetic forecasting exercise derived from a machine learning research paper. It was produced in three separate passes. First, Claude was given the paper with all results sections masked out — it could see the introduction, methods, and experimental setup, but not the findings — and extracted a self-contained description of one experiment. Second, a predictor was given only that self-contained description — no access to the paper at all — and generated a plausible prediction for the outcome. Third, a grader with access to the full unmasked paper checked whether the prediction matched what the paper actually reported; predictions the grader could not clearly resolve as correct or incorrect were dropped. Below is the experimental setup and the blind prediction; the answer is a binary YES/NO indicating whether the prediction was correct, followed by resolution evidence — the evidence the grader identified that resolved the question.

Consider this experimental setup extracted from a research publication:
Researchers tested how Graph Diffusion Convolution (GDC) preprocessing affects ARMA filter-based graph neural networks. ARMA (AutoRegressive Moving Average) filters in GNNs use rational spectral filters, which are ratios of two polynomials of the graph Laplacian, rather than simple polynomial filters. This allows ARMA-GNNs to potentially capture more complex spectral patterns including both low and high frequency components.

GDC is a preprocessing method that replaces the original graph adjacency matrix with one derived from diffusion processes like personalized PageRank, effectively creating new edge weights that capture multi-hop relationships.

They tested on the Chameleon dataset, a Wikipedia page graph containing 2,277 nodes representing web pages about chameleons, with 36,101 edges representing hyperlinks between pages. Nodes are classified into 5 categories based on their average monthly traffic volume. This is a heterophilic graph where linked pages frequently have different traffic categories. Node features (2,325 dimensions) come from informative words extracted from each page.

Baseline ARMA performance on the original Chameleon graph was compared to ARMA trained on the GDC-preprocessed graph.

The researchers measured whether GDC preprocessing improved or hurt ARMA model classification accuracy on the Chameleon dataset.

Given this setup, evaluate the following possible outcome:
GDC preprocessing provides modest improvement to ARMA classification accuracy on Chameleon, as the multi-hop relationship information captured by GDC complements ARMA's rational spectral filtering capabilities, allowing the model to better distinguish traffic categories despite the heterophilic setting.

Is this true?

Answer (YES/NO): NO